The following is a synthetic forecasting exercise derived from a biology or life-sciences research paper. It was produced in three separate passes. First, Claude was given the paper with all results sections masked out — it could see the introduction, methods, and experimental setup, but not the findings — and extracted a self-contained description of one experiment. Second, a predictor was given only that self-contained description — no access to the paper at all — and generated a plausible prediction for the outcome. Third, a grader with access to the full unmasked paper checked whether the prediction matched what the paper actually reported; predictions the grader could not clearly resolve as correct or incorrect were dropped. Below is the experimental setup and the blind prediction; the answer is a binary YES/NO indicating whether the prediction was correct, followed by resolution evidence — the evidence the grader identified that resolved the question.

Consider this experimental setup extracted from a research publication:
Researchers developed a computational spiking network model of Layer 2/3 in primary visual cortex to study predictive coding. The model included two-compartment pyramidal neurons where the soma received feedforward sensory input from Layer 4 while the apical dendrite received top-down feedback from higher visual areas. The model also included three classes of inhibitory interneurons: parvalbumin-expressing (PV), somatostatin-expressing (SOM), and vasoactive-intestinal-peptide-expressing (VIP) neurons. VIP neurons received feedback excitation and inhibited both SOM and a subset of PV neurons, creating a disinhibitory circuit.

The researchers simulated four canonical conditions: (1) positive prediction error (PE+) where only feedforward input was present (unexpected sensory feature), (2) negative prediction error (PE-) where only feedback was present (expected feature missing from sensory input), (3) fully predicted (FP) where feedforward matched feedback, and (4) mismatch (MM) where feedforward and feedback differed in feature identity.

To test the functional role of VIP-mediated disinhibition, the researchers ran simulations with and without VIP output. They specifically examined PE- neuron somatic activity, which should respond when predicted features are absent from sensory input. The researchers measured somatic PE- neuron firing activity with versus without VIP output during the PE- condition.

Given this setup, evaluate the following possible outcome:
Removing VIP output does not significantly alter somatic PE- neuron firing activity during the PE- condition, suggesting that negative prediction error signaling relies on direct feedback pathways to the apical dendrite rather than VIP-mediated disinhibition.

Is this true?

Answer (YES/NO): NO